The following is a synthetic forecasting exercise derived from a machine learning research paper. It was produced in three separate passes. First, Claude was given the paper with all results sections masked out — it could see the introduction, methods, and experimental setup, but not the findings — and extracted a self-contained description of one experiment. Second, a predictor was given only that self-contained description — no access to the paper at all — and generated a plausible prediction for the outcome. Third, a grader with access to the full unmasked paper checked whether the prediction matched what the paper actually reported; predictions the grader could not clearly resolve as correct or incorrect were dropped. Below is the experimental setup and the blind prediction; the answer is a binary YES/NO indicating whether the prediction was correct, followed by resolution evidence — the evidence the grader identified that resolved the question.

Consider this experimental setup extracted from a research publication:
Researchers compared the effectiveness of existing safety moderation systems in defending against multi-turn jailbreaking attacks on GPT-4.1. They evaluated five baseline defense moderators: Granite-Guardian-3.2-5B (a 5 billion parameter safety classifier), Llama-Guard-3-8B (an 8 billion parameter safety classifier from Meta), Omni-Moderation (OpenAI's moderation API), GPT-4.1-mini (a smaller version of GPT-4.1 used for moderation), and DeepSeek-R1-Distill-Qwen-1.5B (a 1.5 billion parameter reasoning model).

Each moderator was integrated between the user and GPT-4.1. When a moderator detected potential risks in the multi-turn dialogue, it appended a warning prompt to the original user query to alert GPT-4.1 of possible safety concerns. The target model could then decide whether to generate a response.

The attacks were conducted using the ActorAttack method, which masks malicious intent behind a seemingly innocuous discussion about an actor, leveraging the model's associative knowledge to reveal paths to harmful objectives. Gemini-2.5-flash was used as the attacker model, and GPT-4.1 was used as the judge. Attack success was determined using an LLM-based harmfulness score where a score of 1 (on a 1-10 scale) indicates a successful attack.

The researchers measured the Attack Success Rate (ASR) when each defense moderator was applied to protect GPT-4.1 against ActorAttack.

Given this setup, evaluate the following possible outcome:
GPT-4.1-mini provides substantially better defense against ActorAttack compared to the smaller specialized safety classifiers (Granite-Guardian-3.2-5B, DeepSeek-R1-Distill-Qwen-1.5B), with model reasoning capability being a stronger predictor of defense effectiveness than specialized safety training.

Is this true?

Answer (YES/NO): NO